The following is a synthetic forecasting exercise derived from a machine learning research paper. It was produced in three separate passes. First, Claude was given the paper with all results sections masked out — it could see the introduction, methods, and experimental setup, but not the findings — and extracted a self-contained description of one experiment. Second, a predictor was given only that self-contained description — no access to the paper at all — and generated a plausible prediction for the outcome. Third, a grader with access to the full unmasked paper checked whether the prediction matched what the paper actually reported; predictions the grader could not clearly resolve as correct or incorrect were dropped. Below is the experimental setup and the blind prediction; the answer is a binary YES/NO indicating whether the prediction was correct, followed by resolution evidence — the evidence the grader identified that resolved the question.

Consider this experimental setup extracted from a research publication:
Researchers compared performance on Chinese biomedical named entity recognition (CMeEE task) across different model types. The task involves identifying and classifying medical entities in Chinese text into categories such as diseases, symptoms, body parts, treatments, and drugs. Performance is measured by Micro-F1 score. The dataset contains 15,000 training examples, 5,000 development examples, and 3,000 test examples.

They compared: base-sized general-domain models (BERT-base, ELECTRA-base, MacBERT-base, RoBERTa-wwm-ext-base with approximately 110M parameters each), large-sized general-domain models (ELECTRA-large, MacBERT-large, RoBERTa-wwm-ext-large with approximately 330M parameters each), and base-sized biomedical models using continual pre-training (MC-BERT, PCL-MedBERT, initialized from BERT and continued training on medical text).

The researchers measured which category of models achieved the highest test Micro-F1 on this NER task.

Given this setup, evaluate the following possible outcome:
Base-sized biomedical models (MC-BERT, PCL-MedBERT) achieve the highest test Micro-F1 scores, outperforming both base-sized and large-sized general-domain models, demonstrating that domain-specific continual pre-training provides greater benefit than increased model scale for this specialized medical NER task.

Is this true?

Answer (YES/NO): NO